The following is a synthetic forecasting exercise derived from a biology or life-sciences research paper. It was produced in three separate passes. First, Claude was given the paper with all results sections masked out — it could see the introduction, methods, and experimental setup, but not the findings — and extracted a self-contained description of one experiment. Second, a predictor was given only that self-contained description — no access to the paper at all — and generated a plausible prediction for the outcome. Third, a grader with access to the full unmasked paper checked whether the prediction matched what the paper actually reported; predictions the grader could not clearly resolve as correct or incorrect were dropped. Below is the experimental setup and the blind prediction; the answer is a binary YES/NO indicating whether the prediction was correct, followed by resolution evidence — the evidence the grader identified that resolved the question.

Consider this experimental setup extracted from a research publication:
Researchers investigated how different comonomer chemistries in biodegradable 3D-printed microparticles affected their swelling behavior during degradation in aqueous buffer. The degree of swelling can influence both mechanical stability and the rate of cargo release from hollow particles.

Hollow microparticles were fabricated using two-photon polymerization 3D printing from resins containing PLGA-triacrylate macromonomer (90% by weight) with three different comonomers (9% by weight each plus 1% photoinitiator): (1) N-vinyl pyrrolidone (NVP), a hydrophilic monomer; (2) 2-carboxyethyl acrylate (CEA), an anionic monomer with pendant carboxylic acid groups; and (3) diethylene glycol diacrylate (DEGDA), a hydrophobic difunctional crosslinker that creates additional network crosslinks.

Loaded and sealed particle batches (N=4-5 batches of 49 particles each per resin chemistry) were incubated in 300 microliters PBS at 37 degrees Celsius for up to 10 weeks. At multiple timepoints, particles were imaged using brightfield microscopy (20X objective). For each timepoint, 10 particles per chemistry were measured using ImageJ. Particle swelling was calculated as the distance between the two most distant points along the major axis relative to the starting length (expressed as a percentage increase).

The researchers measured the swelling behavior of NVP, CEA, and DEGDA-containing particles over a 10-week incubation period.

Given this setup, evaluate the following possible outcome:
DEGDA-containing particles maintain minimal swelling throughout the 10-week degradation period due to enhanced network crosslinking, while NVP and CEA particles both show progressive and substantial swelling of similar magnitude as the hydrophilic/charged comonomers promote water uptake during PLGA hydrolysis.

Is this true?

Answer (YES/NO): NO